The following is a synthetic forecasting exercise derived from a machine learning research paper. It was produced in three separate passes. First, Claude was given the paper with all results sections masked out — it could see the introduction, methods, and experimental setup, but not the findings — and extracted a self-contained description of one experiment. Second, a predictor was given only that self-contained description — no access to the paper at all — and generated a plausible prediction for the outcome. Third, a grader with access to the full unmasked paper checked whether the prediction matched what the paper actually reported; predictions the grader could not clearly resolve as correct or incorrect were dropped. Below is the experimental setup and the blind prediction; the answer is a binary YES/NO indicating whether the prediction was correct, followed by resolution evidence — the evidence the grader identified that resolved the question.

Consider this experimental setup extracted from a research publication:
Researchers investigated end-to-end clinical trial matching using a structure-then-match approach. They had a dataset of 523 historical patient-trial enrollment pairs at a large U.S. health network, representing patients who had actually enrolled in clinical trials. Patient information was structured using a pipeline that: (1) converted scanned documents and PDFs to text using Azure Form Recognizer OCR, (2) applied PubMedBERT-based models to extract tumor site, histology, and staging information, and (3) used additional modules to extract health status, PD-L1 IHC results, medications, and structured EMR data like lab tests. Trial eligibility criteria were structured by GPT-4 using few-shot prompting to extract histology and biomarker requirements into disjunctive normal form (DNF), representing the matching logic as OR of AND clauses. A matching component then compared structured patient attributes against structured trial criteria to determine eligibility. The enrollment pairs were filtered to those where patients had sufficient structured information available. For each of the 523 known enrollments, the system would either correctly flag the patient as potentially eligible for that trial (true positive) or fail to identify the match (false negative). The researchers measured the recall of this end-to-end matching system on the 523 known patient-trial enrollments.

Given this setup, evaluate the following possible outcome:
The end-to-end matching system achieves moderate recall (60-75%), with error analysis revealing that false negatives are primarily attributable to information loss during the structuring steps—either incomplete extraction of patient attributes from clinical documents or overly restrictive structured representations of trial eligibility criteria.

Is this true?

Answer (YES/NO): NO